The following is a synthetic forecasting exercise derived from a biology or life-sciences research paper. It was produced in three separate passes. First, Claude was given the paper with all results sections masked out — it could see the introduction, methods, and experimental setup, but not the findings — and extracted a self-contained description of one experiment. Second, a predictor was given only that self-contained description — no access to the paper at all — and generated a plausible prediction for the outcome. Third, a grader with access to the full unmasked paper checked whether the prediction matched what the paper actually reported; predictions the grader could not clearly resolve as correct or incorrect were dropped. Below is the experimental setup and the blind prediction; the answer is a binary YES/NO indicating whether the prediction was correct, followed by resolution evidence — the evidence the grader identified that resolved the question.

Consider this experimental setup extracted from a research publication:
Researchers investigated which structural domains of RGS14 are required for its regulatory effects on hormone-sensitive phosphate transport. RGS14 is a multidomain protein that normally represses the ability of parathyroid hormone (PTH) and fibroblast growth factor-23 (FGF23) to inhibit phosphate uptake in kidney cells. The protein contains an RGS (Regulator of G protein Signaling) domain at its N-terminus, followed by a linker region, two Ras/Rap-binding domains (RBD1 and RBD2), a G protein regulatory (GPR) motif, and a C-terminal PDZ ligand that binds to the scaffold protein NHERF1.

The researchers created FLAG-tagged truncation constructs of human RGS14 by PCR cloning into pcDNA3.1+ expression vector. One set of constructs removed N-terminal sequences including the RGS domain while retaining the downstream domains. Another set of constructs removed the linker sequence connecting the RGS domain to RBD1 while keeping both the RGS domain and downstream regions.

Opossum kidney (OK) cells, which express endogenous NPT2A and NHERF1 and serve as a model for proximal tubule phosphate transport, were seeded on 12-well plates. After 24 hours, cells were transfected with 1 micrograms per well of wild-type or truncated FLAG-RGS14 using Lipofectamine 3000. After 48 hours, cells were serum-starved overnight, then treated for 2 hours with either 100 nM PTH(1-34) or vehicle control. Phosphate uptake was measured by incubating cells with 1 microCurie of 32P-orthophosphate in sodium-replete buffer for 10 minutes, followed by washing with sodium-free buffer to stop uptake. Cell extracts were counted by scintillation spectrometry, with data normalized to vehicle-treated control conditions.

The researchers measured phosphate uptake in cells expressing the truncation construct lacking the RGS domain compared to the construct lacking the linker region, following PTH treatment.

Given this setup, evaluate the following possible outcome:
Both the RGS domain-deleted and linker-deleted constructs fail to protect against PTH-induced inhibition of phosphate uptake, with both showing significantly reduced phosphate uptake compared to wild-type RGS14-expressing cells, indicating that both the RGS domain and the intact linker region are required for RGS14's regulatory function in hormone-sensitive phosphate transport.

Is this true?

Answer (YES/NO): NO